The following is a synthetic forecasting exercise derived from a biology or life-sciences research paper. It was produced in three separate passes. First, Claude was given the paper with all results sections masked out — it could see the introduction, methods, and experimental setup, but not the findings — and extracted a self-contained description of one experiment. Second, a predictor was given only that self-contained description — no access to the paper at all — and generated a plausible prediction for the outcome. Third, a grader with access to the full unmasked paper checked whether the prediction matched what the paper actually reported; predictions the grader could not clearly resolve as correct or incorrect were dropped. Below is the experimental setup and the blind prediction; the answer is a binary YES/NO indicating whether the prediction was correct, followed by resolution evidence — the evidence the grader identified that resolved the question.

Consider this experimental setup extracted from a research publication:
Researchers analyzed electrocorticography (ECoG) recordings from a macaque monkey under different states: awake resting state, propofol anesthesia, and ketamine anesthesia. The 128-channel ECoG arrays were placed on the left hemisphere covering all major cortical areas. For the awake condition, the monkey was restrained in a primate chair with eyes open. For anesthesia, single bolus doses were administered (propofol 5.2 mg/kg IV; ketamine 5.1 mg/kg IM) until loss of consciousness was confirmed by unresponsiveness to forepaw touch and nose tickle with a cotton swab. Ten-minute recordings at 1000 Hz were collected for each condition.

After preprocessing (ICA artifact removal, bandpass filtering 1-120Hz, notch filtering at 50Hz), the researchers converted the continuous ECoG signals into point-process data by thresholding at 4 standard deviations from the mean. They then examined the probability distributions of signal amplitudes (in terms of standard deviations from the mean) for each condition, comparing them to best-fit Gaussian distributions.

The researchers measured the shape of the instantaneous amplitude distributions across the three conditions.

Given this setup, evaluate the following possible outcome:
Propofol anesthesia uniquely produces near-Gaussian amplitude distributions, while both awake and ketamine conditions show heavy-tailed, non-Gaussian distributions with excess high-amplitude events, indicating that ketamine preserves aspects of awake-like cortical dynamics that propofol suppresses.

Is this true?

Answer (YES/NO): YES